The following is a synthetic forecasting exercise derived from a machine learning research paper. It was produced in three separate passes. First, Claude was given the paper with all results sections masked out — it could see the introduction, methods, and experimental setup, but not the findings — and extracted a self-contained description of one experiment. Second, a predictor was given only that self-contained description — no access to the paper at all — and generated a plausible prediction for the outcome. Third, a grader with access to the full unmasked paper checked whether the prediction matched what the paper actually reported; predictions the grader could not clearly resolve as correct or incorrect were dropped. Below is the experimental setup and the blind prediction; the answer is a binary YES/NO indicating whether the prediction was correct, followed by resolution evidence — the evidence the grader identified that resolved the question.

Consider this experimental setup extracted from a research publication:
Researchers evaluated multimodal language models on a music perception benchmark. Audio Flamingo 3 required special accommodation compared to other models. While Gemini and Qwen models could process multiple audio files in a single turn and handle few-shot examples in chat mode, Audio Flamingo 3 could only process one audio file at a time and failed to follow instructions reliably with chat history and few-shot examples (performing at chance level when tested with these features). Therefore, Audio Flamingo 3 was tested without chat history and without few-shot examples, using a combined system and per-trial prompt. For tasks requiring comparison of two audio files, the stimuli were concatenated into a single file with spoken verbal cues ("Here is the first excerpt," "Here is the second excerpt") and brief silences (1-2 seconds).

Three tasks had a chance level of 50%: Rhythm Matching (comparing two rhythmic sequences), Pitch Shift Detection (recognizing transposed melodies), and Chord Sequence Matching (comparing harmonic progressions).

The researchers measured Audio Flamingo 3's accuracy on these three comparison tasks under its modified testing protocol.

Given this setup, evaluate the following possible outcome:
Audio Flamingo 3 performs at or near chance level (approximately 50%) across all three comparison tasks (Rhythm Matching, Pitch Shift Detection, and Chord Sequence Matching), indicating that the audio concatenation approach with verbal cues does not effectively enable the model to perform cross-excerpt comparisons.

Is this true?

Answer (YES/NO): YES